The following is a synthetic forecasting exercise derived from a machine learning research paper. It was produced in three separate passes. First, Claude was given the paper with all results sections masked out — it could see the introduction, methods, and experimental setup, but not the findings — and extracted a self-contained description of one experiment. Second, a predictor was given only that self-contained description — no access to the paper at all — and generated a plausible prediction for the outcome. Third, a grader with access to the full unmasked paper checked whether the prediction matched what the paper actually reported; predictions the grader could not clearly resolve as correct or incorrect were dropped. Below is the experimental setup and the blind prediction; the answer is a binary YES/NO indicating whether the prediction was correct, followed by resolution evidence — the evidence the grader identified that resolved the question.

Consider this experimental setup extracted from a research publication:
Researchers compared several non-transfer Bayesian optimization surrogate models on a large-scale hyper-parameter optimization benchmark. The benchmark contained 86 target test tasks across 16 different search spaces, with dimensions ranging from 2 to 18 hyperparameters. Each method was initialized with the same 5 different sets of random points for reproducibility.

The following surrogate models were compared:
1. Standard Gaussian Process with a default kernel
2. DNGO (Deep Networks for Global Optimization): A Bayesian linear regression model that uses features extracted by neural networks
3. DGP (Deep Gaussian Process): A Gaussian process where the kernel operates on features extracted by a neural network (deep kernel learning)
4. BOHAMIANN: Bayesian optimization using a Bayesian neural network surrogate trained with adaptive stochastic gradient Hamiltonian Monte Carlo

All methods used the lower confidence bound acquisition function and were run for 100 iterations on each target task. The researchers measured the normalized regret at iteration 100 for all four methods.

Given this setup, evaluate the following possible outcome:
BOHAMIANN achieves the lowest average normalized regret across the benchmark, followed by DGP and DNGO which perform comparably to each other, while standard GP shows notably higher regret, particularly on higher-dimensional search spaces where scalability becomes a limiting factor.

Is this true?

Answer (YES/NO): NO